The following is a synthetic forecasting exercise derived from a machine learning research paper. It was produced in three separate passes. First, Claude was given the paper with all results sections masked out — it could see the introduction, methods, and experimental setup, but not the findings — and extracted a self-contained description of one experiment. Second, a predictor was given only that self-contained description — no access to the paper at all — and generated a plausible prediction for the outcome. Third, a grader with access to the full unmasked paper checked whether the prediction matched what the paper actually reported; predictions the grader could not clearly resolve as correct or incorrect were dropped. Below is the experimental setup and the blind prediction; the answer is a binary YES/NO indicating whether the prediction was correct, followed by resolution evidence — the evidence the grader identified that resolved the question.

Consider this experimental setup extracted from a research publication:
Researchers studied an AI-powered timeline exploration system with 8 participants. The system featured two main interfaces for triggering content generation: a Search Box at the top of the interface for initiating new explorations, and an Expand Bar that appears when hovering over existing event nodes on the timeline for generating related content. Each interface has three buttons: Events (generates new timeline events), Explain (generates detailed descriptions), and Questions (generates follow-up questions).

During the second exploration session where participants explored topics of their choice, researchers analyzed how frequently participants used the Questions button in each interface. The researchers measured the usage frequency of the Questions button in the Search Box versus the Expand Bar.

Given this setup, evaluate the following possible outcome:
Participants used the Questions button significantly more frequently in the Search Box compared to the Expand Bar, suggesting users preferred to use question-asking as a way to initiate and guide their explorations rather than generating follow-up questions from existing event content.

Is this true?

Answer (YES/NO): NO